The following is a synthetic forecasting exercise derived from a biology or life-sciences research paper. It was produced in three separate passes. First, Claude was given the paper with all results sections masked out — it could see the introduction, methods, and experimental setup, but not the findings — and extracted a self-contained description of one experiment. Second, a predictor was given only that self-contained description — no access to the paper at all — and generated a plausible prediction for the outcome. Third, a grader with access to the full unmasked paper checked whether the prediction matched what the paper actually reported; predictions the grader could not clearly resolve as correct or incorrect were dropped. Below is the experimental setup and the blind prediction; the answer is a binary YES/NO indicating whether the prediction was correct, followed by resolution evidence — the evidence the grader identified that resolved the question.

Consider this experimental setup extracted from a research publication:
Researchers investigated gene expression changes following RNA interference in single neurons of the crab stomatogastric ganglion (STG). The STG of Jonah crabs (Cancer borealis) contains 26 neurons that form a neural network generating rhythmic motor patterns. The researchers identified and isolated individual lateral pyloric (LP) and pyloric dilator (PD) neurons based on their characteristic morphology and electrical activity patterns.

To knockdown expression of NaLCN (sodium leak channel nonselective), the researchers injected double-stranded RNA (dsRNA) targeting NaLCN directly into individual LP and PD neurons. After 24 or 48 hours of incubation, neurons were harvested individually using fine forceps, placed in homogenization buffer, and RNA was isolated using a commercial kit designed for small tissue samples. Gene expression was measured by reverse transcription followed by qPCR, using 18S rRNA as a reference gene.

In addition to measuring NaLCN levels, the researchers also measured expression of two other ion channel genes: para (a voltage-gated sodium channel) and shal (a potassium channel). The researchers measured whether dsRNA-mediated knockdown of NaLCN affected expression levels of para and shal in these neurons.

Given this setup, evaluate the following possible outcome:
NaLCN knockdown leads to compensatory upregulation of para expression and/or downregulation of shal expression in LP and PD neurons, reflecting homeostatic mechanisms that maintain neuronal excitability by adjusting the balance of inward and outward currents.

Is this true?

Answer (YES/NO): NO